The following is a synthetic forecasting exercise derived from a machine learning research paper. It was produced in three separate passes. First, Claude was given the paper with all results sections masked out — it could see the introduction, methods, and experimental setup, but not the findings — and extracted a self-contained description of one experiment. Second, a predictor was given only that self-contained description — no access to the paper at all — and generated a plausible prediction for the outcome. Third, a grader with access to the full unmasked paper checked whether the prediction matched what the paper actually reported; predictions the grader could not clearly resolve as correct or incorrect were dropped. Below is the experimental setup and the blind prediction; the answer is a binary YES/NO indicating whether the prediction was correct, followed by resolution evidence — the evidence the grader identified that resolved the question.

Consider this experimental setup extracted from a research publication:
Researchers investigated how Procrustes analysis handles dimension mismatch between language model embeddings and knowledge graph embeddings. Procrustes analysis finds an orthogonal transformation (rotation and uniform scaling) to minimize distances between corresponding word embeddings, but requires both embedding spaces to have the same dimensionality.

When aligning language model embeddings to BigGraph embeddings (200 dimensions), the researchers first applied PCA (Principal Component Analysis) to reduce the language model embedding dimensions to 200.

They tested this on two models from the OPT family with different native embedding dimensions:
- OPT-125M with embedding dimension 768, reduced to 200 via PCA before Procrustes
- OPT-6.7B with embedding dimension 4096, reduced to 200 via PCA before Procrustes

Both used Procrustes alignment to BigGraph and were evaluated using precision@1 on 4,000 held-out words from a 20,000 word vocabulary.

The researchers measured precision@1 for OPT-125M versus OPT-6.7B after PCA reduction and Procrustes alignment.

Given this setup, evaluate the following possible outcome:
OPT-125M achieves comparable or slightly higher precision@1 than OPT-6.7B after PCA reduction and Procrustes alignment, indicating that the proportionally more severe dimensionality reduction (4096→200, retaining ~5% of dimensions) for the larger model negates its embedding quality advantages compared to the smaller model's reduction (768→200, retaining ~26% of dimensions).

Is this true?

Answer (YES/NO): NO